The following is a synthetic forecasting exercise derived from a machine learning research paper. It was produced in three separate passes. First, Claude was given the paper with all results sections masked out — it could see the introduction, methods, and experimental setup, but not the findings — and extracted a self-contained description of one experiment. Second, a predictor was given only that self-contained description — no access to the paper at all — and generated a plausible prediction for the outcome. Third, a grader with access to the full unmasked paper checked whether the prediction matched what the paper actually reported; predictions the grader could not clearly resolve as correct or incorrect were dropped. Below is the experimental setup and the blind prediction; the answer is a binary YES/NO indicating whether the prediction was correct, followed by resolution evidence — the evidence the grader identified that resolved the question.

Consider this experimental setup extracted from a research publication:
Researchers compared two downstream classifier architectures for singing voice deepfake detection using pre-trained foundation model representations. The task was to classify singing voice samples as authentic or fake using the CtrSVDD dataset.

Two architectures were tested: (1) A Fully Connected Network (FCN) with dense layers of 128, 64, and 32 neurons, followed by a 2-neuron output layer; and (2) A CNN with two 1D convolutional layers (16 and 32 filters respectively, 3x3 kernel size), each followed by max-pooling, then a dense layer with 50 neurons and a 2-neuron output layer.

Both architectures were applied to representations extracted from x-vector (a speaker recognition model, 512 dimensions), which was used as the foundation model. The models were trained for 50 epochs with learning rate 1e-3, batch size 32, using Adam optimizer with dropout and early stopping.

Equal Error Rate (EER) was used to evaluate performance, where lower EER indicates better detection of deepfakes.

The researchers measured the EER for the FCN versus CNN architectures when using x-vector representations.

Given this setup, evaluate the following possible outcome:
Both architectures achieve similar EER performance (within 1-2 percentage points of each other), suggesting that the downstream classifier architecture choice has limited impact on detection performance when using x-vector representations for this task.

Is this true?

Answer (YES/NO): NO